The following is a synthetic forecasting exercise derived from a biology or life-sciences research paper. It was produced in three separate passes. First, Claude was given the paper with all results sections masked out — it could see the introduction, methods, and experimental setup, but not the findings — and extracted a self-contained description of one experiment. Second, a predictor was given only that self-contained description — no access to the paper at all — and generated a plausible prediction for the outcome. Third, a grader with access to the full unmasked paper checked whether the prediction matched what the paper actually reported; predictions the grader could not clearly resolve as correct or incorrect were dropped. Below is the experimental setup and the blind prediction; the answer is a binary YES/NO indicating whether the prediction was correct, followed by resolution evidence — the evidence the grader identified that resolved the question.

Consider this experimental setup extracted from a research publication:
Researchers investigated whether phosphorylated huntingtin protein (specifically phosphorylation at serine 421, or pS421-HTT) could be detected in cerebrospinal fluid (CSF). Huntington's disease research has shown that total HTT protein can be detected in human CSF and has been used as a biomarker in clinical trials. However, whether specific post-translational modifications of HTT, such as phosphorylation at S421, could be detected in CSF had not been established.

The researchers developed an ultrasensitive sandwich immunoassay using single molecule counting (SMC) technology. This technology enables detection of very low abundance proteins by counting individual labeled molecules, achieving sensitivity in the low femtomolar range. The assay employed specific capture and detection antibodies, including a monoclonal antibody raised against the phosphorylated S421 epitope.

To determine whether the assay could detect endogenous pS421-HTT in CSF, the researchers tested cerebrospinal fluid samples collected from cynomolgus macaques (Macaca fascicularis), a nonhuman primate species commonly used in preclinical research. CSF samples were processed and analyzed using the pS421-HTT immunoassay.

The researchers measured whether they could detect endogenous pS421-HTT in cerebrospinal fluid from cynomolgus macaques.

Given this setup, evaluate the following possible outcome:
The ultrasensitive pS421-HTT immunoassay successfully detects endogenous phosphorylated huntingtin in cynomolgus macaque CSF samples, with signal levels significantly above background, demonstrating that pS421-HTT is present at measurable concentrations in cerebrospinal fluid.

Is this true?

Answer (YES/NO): YES